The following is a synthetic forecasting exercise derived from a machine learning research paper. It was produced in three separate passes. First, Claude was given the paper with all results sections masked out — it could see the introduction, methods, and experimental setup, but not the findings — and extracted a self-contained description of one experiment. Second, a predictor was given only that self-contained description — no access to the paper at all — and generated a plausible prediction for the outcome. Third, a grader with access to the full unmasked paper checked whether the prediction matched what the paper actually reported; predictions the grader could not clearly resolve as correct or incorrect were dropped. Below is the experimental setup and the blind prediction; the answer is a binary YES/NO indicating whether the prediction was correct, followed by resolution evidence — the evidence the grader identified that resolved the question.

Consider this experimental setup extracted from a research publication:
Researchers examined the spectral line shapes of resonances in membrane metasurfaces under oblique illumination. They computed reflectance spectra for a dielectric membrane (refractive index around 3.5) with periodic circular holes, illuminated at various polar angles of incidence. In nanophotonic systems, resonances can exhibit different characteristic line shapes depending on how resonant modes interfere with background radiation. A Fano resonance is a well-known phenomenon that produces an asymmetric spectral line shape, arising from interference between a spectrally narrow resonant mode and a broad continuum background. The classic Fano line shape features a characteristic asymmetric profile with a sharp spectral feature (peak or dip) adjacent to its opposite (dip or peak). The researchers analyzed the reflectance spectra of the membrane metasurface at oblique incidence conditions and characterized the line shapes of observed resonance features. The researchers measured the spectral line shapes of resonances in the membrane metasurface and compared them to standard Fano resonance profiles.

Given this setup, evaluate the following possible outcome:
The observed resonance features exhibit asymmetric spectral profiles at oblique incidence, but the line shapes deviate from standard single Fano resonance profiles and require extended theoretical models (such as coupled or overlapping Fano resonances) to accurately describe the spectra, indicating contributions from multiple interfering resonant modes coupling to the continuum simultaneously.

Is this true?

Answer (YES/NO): YES